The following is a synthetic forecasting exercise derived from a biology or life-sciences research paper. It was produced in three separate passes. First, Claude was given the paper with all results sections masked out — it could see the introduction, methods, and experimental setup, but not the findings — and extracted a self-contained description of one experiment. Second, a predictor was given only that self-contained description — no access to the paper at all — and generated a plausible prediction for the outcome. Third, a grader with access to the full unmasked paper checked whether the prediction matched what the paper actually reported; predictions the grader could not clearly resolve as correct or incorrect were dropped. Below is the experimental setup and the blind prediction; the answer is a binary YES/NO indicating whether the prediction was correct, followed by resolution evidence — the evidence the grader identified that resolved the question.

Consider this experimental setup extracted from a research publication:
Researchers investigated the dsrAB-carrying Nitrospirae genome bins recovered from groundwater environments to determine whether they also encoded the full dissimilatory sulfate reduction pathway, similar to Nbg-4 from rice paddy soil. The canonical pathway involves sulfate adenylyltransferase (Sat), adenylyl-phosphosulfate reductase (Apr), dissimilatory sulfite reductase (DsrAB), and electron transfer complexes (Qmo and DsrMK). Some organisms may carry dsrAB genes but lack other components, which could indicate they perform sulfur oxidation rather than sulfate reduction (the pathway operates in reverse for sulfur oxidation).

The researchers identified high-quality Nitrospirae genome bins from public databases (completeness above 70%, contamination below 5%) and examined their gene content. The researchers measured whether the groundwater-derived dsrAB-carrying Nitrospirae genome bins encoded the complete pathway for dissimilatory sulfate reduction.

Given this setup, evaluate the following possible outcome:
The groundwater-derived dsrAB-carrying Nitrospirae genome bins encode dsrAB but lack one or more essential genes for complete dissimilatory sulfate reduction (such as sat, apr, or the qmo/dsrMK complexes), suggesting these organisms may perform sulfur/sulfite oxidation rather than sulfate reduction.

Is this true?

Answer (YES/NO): NO